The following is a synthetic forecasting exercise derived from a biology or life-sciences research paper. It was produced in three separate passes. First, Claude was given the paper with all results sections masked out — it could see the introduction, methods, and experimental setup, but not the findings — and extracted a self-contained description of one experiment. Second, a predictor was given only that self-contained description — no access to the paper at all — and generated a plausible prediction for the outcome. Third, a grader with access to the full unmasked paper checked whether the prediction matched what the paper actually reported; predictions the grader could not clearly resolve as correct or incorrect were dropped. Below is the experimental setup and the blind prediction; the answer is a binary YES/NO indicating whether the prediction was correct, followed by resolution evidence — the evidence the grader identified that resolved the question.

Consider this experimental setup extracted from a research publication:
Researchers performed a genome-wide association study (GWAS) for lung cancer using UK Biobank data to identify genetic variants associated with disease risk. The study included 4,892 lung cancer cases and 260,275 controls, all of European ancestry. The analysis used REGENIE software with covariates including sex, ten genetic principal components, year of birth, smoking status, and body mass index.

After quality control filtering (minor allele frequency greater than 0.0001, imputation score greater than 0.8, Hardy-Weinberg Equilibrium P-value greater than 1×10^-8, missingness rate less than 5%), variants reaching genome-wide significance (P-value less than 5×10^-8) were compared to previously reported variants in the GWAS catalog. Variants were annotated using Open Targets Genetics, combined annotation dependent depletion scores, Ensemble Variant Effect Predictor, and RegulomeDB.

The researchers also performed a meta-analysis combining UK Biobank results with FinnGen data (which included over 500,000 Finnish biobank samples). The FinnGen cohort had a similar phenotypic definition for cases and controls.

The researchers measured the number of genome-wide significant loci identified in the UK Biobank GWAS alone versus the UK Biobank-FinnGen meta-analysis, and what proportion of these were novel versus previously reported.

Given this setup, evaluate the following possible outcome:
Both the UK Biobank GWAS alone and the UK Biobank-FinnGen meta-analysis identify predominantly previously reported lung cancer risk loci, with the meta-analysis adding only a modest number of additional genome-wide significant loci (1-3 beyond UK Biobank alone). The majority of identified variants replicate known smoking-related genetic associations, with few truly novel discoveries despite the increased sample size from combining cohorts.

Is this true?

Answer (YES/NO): NO